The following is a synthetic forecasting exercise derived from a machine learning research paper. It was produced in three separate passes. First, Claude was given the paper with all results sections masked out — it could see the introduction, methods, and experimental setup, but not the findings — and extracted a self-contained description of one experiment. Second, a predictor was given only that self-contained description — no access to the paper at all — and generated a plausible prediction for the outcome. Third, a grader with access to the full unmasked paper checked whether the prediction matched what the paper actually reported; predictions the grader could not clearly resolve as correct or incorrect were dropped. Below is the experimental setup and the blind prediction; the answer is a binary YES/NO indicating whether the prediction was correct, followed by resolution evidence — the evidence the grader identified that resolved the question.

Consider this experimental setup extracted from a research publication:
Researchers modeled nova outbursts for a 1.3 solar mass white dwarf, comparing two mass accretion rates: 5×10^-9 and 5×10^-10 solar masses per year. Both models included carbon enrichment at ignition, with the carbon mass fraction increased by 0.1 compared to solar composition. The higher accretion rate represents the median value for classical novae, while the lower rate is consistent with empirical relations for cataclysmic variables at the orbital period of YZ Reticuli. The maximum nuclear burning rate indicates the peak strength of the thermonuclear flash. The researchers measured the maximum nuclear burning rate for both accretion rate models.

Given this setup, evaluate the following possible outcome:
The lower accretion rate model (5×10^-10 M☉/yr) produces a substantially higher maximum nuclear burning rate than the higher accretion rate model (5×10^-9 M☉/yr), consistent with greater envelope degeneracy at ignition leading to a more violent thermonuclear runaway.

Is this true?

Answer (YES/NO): YES